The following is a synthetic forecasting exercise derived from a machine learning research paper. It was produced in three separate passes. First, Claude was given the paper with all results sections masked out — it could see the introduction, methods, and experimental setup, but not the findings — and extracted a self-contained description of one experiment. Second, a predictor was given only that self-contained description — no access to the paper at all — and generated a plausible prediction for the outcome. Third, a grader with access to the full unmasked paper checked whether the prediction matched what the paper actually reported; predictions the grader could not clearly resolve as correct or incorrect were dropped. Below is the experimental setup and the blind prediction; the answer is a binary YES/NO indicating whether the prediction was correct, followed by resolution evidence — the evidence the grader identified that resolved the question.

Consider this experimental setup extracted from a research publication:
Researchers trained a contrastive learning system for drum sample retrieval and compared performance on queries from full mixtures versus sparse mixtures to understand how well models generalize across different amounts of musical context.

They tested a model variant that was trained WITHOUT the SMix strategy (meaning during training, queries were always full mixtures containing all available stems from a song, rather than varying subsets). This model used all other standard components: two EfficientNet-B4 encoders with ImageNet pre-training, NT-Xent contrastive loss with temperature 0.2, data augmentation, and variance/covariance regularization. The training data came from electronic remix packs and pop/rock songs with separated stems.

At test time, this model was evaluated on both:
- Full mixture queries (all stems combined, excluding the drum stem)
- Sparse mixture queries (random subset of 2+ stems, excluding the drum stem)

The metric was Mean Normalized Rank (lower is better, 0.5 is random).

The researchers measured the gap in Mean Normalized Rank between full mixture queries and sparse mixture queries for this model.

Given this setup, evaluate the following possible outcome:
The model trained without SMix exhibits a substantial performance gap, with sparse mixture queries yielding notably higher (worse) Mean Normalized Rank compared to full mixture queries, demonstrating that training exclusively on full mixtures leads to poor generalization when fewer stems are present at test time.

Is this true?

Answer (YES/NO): YES